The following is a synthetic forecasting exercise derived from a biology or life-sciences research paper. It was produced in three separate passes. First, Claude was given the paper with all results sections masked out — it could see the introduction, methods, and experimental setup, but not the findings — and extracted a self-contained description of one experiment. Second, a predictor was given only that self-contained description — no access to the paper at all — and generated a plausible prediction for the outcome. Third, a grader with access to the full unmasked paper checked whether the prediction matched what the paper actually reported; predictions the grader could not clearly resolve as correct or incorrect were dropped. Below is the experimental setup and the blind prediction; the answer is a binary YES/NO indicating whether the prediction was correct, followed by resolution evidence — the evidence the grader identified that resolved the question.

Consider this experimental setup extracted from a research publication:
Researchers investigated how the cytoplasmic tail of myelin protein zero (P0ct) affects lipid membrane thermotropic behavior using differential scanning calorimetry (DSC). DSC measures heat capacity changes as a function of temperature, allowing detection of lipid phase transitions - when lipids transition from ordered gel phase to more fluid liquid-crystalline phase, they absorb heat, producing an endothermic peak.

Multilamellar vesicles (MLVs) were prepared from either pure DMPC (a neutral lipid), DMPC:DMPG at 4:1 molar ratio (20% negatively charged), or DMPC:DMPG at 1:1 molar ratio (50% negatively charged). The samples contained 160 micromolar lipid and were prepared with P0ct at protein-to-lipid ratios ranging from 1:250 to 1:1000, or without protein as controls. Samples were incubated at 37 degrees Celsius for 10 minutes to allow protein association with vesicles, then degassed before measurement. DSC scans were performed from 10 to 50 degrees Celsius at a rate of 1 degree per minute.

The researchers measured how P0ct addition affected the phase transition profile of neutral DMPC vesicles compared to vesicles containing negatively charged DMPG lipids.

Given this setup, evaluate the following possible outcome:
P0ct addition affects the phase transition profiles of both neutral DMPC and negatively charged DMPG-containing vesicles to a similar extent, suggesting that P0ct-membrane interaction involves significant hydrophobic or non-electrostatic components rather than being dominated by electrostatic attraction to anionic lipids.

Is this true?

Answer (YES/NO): NO